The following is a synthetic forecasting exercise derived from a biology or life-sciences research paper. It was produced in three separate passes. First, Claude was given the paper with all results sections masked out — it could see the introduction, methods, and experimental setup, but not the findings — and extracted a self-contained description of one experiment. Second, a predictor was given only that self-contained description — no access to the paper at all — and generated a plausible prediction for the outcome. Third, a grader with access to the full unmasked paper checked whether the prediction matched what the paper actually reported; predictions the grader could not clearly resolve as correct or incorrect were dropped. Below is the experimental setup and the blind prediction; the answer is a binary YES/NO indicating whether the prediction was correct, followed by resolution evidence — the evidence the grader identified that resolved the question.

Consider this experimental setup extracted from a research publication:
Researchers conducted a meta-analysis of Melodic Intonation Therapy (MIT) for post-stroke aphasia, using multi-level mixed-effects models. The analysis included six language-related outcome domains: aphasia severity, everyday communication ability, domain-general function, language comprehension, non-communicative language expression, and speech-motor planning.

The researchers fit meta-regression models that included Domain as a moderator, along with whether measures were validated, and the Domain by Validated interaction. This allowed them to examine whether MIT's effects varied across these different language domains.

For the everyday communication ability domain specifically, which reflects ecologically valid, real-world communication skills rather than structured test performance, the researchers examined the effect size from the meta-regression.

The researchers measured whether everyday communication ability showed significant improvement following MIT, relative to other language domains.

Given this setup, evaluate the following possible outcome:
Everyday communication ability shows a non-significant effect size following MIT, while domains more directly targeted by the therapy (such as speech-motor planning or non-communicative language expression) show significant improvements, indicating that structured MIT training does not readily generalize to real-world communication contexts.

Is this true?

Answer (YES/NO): YES